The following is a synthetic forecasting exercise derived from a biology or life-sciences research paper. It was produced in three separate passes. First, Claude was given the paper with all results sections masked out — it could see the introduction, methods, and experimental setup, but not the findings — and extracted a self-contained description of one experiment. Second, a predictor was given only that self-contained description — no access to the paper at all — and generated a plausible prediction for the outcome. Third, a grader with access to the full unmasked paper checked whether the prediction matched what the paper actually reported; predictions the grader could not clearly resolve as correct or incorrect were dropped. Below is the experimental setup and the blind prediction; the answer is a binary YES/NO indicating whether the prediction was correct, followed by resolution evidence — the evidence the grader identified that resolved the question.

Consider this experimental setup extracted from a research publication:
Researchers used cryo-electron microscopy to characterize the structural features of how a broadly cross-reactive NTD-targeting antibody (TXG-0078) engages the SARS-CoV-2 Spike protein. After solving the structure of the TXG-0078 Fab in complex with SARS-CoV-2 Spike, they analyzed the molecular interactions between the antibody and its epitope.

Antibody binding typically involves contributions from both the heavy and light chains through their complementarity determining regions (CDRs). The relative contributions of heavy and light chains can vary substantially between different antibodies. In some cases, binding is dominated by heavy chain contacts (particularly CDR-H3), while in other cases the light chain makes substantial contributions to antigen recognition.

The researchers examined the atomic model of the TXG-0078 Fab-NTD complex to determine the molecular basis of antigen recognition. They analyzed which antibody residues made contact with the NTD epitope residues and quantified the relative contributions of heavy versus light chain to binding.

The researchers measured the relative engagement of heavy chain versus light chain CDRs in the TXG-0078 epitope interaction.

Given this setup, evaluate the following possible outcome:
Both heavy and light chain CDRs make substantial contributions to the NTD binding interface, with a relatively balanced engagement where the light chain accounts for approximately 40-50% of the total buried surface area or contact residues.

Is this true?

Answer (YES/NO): NO